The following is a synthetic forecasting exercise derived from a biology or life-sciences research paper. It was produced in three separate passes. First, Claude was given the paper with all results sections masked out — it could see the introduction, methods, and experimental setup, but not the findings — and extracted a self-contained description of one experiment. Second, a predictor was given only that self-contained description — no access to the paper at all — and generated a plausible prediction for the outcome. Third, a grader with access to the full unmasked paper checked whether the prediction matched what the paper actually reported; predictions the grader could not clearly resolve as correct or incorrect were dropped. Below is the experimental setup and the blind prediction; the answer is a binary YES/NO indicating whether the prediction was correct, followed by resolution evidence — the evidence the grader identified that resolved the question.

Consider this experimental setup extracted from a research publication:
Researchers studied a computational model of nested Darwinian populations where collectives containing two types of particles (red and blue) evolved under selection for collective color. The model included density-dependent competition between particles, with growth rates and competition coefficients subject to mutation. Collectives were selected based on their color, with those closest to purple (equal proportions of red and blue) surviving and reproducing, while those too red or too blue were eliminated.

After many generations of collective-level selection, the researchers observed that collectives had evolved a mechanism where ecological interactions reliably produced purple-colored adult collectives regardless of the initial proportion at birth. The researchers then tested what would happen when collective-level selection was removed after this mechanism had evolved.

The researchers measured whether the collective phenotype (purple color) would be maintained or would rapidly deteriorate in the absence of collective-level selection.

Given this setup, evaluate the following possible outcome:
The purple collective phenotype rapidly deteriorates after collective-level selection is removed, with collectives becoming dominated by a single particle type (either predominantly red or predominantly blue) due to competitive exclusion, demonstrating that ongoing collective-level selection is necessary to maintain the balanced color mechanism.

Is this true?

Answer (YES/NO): NO